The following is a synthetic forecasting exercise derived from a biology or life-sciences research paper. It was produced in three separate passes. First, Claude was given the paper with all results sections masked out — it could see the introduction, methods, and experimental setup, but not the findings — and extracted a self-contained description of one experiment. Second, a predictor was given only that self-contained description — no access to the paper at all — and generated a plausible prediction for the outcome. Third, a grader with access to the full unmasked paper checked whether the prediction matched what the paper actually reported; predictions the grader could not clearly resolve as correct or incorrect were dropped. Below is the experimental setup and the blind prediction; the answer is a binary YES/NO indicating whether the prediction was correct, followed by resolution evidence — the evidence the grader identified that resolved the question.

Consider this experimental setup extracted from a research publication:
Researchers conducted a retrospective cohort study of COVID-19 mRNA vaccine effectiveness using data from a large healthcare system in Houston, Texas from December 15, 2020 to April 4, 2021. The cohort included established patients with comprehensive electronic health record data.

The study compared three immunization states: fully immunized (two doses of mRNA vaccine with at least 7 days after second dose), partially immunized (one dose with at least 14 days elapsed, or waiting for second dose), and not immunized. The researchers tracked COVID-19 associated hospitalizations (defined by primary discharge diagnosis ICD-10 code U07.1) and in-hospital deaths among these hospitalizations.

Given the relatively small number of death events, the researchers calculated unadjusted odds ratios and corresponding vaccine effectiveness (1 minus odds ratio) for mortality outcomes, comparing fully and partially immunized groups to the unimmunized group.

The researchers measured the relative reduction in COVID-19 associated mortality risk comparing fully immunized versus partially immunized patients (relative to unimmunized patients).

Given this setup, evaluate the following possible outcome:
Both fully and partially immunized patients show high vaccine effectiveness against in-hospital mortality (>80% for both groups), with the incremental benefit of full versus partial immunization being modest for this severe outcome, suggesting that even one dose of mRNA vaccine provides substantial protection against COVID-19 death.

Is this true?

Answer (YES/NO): NO